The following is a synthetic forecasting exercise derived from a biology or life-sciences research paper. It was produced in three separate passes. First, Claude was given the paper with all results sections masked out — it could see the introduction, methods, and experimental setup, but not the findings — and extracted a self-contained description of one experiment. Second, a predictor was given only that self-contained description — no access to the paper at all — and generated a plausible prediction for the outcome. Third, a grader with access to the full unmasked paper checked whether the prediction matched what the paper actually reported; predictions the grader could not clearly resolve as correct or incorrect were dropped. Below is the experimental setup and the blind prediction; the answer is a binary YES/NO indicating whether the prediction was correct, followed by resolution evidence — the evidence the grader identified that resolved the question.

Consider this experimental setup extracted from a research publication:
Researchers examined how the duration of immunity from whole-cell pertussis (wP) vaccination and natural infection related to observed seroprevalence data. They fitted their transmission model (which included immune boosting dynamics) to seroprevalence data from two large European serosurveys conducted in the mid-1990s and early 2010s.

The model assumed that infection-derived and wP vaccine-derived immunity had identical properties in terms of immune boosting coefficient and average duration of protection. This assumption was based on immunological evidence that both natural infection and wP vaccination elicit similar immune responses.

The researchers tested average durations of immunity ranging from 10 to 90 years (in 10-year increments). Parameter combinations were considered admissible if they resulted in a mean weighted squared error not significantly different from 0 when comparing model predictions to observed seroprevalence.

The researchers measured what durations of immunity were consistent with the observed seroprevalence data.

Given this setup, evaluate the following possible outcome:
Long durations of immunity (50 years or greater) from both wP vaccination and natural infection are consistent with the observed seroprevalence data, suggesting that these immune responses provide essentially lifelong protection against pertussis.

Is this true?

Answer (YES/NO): NO